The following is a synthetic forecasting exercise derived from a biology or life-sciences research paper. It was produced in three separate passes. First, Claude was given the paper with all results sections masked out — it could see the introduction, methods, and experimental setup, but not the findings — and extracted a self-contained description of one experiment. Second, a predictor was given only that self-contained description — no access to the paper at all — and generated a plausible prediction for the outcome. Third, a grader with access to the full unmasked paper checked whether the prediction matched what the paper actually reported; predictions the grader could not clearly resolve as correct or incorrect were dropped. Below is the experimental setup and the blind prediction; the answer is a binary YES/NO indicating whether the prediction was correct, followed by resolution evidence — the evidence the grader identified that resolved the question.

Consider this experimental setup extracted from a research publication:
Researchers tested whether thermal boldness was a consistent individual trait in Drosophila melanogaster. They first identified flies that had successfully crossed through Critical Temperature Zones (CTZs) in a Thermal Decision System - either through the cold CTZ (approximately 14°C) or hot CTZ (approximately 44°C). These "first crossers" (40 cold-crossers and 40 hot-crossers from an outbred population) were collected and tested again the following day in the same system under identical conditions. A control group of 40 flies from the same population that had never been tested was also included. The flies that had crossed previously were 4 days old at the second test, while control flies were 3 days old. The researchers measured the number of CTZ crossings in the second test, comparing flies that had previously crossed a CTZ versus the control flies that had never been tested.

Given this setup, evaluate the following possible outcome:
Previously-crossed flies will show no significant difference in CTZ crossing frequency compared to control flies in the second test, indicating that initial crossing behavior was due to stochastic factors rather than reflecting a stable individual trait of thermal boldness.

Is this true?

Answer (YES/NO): NO